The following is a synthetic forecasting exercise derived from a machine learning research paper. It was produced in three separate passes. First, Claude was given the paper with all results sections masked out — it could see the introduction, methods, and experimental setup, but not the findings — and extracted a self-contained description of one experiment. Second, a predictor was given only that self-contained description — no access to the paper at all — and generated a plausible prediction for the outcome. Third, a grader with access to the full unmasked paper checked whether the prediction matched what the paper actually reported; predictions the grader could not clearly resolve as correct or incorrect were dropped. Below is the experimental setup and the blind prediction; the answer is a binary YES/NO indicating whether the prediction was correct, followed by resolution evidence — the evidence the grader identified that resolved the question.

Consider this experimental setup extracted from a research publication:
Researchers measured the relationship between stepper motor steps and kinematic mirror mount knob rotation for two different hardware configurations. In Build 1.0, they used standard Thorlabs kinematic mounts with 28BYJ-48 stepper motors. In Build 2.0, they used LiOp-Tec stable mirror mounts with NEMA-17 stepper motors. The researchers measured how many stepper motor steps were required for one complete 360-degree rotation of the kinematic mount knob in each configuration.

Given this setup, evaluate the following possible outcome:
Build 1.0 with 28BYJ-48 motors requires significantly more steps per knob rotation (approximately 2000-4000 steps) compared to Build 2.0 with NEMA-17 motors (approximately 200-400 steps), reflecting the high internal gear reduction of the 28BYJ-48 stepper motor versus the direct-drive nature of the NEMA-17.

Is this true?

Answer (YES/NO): NO